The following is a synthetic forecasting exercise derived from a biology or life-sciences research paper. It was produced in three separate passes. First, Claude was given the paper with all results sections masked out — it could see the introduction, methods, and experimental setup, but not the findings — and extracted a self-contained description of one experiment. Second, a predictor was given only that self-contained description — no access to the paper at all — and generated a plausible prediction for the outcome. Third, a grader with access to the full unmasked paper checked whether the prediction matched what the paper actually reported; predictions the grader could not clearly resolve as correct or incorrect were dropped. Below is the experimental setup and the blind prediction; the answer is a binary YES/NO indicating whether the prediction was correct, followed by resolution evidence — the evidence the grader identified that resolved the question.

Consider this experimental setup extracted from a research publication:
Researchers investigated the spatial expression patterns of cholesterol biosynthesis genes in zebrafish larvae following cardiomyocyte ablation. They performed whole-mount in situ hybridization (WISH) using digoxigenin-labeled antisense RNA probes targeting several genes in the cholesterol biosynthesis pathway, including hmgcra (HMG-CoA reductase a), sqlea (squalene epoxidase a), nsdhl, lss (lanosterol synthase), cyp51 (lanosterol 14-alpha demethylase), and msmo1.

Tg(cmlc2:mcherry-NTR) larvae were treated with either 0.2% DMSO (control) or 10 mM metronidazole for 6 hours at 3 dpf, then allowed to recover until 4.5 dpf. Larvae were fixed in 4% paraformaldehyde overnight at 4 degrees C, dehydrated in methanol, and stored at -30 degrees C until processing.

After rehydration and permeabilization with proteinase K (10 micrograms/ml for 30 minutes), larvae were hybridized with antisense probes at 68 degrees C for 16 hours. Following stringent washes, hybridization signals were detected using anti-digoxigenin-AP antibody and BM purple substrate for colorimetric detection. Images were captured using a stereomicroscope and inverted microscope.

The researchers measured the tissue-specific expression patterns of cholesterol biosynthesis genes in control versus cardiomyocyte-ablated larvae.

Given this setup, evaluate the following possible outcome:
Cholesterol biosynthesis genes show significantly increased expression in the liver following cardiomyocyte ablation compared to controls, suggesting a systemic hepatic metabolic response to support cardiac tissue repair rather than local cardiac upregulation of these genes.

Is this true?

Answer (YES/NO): NO